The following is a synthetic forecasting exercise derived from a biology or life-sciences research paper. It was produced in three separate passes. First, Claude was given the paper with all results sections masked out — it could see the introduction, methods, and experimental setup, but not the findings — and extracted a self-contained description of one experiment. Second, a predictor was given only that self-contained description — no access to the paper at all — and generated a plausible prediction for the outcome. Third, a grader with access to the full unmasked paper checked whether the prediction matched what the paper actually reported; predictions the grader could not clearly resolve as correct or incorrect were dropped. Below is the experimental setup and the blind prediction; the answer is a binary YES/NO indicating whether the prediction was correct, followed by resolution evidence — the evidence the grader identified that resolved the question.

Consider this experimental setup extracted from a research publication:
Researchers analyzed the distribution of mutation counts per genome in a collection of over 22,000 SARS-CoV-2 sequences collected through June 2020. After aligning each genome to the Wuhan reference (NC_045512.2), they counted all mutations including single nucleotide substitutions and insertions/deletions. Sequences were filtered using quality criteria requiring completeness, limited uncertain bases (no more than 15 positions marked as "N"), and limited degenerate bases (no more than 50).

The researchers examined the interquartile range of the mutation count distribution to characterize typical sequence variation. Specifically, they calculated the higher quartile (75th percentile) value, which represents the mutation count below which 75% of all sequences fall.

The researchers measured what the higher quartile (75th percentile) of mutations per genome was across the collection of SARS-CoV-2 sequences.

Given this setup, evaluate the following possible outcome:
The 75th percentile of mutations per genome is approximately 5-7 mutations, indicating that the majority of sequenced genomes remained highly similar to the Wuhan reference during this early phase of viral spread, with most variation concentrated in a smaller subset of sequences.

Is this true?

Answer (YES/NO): NO